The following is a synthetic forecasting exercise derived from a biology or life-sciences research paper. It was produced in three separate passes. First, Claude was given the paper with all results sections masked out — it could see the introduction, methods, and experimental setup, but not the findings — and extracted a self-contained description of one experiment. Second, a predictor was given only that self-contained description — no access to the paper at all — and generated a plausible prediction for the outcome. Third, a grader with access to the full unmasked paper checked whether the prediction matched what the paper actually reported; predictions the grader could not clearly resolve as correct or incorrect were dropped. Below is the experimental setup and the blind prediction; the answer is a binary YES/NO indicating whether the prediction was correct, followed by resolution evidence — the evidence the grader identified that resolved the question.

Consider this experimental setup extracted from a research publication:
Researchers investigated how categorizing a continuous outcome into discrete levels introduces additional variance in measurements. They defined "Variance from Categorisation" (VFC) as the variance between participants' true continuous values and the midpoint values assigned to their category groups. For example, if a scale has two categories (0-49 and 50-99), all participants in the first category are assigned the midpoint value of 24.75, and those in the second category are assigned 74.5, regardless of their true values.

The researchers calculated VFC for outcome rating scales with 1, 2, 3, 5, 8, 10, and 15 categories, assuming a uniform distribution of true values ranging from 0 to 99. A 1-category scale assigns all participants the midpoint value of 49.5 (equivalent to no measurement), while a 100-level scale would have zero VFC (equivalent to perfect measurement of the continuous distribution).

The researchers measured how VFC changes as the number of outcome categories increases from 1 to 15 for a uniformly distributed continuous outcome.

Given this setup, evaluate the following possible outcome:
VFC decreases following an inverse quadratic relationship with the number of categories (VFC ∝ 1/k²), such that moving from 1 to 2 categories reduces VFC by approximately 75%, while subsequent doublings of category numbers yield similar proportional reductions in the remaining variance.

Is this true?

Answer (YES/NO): NO